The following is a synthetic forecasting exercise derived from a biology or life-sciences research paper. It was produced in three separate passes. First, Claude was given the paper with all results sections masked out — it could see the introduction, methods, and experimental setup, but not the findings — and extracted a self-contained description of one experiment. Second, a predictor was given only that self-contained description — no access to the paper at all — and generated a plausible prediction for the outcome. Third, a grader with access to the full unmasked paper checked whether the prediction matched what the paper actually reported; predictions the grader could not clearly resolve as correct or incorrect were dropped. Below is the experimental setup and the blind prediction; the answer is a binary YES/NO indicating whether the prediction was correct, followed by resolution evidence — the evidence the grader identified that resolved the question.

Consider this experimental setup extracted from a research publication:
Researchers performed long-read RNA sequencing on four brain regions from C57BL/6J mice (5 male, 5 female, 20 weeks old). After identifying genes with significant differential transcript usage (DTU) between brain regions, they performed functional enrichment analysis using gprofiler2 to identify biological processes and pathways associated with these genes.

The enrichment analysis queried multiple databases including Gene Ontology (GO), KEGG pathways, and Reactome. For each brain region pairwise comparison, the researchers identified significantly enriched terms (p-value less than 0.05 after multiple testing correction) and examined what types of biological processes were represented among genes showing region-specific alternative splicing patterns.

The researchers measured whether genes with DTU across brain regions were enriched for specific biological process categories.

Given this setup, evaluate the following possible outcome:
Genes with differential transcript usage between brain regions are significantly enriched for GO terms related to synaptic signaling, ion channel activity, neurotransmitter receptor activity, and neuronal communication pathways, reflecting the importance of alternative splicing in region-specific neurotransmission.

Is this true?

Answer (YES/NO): NO